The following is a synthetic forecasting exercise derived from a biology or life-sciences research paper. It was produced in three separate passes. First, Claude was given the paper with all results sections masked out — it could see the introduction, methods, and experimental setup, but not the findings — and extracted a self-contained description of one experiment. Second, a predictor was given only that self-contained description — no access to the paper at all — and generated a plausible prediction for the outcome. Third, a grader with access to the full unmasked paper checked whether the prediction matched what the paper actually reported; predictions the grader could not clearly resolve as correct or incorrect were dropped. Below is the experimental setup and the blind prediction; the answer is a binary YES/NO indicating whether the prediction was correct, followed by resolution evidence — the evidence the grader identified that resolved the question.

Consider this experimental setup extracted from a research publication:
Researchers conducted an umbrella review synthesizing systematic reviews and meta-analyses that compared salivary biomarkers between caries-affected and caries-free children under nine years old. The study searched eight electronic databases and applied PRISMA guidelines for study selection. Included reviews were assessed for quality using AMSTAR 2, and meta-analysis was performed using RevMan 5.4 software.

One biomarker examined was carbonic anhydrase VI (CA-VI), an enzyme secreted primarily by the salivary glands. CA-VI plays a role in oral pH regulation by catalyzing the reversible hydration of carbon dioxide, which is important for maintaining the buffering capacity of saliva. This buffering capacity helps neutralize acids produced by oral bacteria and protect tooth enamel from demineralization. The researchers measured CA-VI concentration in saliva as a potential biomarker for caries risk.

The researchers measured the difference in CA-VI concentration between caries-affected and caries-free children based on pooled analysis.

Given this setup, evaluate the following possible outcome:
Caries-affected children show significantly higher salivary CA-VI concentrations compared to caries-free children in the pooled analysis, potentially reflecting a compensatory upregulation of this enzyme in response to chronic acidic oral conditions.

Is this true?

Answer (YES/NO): NO